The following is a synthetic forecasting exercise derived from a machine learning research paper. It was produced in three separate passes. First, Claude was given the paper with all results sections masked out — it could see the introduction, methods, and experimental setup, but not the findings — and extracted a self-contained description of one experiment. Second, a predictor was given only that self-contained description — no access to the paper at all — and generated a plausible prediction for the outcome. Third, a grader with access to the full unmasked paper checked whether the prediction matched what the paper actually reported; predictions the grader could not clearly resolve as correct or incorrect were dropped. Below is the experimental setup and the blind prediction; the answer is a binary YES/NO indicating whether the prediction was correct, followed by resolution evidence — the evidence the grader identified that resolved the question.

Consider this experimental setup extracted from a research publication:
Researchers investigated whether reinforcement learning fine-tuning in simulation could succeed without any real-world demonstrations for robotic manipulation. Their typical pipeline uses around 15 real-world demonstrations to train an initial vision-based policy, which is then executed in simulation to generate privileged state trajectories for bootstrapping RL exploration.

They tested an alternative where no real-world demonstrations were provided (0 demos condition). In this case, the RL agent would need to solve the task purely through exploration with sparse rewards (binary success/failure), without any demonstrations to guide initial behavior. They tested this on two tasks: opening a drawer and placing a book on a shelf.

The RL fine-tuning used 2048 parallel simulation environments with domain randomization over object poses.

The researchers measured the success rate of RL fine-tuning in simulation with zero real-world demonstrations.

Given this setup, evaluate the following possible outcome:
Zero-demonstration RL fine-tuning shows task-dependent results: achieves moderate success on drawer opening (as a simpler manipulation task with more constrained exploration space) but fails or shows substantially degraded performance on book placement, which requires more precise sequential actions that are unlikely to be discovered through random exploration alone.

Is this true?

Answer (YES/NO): NO